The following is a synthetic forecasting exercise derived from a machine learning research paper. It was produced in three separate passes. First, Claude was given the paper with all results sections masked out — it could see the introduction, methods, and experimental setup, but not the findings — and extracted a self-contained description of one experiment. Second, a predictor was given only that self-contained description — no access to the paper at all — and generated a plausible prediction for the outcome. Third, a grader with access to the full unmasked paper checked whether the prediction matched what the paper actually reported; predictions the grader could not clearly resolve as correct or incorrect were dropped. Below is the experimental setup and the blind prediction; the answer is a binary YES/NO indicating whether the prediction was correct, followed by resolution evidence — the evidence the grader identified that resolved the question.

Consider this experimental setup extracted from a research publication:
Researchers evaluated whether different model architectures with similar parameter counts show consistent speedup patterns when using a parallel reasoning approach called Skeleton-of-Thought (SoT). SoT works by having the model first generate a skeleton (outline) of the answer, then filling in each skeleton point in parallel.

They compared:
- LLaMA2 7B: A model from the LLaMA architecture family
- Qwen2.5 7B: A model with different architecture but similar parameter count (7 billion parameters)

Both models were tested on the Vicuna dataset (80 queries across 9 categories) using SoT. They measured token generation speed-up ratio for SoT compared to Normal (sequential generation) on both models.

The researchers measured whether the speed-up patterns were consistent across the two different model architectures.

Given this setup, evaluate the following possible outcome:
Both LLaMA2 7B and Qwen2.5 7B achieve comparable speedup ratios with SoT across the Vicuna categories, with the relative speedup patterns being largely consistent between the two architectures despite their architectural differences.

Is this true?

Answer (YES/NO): NO